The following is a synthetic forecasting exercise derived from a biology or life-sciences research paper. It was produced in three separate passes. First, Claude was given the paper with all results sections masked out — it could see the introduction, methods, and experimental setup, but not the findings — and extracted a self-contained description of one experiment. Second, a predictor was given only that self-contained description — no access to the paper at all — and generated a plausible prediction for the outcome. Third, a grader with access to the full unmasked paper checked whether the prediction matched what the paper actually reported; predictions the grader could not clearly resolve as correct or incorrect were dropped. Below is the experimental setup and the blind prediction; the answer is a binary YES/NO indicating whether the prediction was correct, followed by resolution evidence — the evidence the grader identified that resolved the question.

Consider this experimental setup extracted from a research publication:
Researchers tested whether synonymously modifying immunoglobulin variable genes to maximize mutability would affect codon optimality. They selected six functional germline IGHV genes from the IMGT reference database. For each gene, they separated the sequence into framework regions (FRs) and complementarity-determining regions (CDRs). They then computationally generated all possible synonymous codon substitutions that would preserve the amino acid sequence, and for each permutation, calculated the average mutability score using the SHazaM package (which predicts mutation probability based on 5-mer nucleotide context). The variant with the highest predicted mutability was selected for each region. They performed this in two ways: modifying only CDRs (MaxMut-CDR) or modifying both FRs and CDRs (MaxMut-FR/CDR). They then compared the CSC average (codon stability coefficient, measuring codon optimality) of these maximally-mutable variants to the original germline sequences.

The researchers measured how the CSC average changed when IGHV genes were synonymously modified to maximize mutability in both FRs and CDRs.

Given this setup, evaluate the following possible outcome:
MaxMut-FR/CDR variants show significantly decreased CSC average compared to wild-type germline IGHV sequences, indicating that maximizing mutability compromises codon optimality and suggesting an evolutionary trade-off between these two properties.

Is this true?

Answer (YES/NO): YES